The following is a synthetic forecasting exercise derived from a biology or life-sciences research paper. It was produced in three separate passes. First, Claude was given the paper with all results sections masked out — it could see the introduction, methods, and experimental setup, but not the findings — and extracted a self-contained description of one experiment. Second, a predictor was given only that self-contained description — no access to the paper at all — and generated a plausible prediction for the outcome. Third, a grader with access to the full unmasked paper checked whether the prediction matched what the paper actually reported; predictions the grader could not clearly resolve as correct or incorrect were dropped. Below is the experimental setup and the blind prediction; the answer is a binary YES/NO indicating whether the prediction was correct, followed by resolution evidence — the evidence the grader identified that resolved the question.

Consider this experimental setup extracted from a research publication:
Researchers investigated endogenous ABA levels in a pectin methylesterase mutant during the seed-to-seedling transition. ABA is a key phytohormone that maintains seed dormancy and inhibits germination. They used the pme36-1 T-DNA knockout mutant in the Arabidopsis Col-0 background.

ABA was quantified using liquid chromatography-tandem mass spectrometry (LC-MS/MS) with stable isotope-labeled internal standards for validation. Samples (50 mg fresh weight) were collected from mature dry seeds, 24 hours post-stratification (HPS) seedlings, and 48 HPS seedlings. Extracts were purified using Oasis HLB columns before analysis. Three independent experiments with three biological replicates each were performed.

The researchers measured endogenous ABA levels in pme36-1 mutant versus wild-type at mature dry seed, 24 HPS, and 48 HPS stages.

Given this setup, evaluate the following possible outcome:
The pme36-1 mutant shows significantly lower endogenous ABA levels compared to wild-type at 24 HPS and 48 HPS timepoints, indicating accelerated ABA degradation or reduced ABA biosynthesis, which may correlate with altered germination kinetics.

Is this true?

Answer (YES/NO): NO